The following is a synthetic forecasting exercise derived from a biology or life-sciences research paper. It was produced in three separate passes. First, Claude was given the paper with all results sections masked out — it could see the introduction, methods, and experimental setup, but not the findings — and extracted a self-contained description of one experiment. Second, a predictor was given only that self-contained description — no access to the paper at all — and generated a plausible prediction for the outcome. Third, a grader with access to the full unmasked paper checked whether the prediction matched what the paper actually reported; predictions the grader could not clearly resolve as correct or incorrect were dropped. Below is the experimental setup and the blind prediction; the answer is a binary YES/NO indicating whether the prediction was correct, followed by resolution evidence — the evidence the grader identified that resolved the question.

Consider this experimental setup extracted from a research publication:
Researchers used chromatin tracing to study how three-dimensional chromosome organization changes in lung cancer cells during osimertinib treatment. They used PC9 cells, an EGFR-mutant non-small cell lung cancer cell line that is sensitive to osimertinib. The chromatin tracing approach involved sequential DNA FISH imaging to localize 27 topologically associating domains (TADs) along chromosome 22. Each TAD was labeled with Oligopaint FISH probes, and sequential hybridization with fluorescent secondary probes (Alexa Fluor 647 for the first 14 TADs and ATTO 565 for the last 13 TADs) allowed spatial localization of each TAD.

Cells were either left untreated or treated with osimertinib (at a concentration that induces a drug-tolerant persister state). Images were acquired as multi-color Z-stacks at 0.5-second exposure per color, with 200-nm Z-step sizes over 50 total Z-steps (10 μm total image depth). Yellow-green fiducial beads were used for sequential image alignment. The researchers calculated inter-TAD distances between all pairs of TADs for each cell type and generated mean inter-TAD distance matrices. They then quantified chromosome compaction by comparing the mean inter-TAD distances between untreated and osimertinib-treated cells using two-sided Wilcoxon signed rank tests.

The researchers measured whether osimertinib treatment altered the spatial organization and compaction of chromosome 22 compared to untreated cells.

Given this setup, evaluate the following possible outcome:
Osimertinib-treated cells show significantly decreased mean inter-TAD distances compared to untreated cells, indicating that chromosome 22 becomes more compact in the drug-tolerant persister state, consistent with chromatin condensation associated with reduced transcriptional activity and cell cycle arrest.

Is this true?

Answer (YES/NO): YES